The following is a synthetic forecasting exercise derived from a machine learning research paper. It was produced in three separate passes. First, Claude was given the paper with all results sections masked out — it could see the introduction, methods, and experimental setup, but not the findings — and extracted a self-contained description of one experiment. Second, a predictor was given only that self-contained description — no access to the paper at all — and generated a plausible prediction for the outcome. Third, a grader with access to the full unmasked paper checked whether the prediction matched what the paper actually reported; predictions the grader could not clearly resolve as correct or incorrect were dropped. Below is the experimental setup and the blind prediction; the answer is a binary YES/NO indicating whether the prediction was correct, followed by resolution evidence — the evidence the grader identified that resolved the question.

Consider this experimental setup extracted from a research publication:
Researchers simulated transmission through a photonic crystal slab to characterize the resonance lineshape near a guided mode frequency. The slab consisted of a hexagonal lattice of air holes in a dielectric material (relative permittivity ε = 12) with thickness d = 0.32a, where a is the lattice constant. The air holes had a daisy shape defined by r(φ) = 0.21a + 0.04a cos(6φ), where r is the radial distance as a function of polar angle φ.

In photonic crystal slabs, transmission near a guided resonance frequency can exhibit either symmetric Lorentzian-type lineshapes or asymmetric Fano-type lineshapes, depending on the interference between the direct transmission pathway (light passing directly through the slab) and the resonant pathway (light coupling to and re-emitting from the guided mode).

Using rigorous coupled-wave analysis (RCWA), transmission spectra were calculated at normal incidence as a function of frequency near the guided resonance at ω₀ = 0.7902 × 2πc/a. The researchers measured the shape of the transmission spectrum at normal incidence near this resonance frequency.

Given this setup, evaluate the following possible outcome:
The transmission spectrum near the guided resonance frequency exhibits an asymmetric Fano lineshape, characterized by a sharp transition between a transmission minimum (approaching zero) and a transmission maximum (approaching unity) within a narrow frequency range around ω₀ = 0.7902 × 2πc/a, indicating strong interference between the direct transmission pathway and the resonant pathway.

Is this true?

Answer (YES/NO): YES